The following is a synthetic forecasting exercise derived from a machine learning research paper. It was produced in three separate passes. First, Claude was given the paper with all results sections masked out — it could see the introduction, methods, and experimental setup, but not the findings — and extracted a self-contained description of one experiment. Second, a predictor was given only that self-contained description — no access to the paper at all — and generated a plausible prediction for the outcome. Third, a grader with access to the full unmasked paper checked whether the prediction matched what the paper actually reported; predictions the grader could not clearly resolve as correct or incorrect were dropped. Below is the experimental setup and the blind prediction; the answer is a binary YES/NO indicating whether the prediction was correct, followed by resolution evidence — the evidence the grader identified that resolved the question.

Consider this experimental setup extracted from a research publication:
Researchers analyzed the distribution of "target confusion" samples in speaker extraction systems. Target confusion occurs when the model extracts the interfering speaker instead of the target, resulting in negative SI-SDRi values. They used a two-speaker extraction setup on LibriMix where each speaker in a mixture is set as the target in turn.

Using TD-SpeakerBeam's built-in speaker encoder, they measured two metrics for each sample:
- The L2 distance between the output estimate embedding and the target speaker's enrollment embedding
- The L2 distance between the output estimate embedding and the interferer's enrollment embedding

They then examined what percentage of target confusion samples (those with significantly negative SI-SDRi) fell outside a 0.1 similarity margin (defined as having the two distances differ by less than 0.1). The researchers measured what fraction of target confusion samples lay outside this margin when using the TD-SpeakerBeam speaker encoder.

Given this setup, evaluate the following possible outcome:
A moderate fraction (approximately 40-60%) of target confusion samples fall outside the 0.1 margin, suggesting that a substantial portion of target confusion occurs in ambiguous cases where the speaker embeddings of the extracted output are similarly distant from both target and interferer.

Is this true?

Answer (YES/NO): NO